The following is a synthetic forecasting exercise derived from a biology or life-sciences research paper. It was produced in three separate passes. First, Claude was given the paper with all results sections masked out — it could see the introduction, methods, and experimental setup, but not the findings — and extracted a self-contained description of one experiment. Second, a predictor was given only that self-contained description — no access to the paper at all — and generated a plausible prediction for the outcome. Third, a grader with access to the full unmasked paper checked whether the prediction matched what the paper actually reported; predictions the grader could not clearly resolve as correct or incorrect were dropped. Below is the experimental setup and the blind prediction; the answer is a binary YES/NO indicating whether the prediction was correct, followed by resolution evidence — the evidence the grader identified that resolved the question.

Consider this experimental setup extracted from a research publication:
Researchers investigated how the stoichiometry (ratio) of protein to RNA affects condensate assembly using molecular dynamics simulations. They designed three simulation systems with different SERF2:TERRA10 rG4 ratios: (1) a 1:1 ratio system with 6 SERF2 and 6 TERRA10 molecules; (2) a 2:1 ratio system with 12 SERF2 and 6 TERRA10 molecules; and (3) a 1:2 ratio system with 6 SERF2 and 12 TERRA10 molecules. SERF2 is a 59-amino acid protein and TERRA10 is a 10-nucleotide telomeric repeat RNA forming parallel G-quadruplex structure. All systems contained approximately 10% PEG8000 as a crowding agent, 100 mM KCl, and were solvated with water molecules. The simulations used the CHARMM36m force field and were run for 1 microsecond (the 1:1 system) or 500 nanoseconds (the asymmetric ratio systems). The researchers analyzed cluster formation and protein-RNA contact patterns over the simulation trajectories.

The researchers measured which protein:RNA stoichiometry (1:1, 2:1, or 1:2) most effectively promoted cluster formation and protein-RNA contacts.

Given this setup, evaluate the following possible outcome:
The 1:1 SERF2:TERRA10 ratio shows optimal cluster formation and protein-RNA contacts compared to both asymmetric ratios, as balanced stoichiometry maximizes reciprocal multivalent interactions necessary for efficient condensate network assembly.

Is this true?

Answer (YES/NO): NO